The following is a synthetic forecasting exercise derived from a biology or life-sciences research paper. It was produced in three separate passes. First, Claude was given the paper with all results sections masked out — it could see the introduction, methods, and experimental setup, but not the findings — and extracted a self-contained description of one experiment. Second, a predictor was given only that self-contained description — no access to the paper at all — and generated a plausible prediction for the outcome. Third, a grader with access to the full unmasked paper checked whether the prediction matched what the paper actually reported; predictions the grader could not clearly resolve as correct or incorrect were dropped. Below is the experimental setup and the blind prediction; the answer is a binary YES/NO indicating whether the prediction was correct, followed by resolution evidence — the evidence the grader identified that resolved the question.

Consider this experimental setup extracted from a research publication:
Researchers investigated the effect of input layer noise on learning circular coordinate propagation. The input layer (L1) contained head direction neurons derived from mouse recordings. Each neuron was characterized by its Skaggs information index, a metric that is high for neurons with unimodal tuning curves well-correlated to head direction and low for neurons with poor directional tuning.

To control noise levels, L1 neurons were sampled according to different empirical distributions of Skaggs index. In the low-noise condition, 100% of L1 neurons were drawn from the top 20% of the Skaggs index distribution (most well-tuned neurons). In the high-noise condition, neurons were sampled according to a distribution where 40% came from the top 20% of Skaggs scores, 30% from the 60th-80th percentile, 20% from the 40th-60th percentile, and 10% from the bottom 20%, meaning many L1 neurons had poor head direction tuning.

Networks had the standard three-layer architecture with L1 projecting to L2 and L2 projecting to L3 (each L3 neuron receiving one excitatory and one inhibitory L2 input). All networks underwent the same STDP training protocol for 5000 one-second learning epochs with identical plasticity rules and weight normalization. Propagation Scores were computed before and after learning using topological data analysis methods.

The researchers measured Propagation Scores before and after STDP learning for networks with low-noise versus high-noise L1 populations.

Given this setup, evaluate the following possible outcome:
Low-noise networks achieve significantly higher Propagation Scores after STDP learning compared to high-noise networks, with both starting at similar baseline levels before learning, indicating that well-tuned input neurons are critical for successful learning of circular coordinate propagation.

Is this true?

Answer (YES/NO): NO